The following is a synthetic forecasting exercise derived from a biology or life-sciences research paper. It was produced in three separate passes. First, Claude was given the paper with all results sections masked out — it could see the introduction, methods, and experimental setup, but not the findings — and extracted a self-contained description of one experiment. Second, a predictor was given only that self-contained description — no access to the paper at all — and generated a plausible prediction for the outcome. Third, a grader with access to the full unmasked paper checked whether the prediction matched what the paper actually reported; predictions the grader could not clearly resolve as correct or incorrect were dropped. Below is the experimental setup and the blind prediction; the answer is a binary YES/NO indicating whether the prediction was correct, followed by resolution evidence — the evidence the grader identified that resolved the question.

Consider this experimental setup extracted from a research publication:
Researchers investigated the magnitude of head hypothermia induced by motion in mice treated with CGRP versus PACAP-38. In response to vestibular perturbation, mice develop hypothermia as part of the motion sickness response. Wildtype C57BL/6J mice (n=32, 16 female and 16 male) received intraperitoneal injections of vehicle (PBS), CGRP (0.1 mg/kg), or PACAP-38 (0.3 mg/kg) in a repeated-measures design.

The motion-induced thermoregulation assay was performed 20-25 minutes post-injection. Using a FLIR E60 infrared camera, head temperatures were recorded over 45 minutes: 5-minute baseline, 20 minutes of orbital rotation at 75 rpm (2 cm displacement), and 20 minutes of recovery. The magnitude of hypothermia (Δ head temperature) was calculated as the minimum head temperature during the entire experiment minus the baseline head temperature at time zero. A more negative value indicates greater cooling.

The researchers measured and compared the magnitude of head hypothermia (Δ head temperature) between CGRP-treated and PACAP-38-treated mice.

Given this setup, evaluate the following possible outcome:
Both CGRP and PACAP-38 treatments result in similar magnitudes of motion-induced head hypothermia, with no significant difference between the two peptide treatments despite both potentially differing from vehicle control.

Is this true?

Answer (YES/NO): YES